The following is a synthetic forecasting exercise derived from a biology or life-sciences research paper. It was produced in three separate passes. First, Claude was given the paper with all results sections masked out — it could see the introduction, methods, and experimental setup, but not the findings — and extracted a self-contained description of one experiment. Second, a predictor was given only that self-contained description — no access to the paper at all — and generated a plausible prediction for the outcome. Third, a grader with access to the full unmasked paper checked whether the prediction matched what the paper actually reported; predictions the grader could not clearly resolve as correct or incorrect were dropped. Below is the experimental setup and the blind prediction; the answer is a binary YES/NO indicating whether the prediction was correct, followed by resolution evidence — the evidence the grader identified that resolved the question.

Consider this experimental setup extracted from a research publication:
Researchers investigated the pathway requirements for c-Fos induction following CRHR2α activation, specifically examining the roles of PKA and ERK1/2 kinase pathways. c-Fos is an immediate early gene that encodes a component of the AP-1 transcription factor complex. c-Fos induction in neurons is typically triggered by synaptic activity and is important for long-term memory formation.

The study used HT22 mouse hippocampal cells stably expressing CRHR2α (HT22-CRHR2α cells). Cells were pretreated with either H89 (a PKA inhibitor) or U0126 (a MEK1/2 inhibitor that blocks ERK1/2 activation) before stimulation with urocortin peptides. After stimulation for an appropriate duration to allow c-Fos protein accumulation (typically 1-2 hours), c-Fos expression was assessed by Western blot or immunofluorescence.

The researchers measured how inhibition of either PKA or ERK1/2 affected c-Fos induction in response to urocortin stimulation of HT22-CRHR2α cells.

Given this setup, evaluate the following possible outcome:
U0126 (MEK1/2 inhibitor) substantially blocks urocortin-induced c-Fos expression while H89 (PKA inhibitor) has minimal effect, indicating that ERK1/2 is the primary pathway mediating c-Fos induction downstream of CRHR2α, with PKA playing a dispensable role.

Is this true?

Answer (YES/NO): NO